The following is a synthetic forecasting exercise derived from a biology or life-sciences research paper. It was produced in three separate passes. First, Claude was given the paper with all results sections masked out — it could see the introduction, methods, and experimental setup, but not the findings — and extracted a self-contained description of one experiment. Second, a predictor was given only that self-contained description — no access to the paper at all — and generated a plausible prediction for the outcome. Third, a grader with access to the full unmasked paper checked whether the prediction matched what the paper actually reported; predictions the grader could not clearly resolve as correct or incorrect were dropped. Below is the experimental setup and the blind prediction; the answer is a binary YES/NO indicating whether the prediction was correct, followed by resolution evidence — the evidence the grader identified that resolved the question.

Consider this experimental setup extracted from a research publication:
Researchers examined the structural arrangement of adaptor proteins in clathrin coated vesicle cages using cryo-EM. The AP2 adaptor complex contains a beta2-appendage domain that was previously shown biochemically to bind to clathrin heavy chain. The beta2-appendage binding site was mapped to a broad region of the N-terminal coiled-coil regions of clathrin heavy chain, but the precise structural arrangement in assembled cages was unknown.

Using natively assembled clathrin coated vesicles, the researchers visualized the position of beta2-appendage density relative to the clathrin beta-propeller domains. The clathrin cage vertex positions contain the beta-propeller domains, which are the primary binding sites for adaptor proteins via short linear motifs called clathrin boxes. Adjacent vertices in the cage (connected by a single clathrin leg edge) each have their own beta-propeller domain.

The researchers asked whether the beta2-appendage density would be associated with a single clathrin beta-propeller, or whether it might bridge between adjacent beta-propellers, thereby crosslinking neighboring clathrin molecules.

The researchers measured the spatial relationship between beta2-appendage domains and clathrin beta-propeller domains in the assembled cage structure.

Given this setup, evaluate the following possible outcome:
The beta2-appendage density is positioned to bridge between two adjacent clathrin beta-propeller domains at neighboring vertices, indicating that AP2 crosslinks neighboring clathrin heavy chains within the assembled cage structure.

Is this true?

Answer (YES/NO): YES